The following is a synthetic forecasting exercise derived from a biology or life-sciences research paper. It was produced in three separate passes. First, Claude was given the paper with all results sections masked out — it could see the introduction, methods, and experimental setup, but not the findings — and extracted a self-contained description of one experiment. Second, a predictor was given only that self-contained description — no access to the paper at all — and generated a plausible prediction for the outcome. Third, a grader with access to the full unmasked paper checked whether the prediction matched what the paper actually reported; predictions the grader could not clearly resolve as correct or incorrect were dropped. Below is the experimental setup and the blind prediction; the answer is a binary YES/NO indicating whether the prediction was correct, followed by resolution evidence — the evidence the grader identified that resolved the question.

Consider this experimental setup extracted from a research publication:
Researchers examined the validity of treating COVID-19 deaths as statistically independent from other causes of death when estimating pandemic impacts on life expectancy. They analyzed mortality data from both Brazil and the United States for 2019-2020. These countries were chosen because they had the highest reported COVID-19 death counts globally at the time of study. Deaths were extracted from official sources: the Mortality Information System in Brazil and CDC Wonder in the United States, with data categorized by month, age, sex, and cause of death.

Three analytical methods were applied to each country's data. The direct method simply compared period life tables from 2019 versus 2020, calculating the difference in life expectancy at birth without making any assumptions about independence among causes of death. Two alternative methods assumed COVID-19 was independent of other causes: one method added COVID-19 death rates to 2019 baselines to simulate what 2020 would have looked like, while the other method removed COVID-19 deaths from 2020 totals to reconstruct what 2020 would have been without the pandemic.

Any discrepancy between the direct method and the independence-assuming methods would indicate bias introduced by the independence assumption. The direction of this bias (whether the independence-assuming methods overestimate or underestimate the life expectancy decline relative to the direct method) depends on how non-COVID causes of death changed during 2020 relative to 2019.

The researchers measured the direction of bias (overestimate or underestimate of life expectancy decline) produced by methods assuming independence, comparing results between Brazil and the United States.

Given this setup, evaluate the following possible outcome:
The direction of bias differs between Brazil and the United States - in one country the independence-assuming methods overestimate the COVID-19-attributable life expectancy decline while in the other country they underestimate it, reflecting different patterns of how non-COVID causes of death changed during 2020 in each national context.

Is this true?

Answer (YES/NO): YES